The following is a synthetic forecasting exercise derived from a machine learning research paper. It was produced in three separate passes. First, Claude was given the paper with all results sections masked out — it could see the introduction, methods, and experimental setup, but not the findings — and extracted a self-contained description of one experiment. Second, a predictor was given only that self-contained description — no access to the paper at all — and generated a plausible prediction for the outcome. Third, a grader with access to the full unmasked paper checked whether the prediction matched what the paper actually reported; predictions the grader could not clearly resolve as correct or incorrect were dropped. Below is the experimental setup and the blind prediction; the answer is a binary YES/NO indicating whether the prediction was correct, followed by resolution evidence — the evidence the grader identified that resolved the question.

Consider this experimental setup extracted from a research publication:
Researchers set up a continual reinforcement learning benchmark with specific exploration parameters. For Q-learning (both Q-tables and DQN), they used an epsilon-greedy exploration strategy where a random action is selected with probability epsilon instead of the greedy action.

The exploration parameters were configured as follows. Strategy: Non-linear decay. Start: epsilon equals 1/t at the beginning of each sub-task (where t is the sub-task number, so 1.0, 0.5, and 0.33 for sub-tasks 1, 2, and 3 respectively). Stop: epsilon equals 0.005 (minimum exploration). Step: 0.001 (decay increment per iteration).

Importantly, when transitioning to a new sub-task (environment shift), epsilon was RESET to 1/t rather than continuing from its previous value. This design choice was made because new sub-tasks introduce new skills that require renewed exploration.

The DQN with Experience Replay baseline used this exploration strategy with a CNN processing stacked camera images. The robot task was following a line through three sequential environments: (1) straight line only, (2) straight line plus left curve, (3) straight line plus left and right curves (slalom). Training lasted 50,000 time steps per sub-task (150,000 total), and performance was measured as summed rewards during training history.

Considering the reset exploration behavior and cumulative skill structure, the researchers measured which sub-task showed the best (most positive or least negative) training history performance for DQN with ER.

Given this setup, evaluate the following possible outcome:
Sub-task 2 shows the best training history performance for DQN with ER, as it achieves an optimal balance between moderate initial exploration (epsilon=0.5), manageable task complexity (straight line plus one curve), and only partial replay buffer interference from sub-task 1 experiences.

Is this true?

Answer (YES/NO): NO